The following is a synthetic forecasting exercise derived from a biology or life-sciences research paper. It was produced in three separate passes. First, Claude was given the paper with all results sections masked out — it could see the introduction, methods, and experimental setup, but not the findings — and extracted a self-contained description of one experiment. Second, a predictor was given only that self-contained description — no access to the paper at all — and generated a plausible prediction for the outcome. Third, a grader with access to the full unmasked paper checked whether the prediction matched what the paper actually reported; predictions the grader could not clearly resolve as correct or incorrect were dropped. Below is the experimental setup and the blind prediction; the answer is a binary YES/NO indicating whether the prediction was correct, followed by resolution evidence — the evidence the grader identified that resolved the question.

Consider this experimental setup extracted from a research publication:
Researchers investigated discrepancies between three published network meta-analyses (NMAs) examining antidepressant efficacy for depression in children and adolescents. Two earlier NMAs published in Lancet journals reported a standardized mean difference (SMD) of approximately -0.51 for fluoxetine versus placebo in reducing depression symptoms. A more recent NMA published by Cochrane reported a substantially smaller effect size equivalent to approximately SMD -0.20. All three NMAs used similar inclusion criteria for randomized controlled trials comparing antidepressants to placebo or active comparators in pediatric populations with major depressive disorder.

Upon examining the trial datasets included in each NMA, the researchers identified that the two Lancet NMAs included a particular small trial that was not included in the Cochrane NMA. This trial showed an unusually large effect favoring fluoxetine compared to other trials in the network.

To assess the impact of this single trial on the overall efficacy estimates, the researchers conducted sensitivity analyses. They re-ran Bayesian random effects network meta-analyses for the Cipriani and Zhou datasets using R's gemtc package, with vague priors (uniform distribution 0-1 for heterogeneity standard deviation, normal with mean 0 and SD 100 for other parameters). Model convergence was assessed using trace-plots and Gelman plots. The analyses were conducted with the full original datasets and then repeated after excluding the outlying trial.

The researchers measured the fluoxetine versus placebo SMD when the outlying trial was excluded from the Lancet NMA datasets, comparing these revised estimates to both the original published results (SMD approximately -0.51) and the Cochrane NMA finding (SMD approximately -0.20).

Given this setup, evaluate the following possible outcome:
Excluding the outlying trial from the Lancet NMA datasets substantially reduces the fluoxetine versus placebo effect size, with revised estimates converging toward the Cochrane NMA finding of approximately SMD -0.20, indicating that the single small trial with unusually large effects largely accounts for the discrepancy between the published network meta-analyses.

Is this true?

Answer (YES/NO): YES